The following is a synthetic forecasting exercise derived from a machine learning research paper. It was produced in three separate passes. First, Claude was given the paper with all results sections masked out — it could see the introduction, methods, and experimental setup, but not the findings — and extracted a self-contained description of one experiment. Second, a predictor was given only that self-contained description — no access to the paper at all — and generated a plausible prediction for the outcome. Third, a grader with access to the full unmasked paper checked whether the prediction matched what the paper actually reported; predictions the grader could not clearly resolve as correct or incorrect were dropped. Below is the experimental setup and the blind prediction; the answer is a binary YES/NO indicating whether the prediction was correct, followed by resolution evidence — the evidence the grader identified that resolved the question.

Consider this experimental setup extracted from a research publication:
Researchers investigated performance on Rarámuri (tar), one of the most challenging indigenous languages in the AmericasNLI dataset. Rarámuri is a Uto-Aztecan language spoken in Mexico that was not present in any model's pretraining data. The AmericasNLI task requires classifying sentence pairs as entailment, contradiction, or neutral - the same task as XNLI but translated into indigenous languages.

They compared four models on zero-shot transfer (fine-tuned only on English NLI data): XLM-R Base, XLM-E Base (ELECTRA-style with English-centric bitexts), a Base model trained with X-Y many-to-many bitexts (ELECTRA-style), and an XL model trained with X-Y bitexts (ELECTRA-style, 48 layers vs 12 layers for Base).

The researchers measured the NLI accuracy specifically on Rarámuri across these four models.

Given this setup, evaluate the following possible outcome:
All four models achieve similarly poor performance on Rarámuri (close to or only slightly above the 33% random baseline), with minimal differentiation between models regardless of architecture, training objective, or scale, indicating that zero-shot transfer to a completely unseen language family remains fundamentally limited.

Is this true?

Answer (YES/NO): YES